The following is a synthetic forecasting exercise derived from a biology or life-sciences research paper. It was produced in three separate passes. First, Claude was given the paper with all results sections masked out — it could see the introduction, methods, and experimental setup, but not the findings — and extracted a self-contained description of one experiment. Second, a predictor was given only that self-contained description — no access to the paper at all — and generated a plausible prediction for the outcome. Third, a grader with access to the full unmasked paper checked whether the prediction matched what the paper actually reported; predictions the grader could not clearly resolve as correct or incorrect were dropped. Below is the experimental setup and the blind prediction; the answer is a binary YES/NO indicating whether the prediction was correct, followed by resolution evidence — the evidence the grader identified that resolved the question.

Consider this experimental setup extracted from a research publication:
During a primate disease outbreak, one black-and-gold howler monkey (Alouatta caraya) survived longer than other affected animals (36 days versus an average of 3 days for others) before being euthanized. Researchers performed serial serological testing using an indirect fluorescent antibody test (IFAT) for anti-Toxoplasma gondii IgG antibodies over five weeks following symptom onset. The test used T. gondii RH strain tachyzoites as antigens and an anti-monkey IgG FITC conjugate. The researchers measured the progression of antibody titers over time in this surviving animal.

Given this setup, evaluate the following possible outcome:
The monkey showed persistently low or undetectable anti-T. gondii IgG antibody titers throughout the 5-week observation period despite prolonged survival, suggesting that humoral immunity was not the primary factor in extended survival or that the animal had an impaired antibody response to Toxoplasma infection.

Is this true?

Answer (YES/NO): NO